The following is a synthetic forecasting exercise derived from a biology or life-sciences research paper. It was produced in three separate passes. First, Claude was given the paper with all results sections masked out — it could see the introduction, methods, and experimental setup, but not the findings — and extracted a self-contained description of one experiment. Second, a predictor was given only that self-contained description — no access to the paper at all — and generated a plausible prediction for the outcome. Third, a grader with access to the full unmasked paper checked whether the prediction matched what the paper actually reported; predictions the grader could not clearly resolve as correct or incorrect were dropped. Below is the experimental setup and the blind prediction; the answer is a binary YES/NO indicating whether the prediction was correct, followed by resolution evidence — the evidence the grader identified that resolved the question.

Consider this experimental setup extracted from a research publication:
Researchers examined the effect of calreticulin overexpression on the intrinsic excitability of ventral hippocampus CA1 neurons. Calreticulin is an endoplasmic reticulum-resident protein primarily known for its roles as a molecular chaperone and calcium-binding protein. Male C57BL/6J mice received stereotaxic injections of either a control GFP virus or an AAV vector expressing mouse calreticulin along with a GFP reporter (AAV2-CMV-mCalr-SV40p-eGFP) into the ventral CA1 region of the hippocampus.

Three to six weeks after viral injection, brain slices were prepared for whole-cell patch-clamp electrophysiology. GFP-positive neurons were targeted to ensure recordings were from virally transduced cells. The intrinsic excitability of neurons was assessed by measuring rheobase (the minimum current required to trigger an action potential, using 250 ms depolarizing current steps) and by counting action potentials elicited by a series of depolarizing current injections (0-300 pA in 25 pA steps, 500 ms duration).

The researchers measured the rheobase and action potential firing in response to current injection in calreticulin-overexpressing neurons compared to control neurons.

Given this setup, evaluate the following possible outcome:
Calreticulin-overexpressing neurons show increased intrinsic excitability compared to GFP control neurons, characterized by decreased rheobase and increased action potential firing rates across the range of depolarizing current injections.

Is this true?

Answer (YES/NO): NO